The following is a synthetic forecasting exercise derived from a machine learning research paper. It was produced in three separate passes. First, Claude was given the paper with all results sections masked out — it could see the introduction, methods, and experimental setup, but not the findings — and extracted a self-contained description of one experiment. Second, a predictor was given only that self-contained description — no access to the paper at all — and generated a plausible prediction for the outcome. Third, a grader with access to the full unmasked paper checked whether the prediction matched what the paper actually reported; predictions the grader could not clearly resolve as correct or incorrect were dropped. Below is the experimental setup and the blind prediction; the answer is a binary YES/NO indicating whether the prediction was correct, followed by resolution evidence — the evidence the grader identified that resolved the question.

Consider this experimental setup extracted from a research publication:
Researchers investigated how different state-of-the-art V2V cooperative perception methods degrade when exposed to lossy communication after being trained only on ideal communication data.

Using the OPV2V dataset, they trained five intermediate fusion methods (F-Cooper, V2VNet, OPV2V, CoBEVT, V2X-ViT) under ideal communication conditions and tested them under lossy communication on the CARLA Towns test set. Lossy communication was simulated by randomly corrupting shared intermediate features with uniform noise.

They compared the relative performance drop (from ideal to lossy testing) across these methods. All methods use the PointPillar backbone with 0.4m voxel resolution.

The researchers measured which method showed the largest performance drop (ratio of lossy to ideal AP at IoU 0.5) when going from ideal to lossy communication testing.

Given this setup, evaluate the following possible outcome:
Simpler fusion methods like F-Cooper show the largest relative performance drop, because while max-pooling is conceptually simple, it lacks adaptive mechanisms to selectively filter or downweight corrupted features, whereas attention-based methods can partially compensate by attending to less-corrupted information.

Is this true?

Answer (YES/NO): NO